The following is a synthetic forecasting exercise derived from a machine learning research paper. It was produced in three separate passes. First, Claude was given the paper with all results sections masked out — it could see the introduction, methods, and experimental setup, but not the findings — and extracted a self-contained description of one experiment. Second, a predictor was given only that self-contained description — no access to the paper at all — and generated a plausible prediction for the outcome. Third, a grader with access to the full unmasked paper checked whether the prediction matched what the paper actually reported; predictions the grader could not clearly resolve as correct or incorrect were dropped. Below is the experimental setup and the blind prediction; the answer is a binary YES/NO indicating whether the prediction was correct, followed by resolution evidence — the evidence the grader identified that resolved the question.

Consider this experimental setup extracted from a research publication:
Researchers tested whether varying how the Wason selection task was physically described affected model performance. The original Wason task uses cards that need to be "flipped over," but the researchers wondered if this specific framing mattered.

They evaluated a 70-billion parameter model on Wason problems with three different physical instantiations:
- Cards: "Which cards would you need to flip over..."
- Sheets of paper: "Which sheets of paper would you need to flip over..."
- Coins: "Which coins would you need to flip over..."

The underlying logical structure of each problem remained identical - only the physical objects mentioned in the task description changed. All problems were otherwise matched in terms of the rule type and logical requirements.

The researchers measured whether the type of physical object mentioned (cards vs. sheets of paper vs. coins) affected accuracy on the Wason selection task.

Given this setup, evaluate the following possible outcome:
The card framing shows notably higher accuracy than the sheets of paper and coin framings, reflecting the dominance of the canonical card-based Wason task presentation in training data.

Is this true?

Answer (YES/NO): NO